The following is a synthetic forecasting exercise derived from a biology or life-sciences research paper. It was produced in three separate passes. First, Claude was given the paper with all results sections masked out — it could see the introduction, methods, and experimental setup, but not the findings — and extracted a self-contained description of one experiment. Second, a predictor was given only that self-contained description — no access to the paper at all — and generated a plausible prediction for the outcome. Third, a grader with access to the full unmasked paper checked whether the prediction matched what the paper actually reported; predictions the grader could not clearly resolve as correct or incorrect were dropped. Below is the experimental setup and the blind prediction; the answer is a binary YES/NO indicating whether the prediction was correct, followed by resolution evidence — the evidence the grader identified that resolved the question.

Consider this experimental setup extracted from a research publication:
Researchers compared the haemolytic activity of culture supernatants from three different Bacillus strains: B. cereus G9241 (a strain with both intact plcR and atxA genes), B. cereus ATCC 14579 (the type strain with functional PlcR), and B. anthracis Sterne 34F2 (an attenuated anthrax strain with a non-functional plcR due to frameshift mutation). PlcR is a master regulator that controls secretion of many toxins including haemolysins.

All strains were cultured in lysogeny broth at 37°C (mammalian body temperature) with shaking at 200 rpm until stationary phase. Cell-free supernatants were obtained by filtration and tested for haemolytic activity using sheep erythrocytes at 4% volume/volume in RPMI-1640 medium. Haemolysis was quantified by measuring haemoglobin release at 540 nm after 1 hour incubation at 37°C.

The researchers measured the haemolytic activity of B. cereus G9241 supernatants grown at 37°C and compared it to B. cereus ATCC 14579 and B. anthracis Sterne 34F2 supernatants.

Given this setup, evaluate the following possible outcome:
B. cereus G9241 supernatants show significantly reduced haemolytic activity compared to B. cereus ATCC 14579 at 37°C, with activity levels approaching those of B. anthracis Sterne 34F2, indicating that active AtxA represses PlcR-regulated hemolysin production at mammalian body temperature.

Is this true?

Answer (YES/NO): NO